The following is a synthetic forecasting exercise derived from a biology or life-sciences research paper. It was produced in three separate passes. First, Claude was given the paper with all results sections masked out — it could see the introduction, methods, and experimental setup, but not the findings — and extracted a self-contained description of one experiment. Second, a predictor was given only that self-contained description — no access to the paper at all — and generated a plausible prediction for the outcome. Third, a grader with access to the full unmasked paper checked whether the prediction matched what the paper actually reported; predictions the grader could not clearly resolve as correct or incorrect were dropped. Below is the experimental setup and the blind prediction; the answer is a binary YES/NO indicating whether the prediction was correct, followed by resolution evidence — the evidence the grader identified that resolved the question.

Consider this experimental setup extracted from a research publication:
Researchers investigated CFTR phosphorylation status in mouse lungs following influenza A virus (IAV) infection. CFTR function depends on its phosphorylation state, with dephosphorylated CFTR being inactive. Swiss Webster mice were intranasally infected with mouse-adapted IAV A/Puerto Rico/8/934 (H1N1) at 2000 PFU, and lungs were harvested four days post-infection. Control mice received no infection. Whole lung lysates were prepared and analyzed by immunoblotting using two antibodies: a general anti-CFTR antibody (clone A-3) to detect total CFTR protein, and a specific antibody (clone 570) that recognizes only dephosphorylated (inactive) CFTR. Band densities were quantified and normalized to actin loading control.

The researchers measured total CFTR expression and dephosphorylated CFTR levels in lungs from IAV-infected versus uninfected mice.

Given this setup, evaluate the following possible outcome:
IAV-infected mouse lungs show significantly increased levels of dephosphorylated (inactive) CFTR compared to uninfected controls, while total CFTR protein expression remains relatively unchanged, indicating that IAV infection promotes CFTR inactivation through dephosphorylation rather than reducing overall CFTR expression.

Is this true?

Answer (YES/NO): YES